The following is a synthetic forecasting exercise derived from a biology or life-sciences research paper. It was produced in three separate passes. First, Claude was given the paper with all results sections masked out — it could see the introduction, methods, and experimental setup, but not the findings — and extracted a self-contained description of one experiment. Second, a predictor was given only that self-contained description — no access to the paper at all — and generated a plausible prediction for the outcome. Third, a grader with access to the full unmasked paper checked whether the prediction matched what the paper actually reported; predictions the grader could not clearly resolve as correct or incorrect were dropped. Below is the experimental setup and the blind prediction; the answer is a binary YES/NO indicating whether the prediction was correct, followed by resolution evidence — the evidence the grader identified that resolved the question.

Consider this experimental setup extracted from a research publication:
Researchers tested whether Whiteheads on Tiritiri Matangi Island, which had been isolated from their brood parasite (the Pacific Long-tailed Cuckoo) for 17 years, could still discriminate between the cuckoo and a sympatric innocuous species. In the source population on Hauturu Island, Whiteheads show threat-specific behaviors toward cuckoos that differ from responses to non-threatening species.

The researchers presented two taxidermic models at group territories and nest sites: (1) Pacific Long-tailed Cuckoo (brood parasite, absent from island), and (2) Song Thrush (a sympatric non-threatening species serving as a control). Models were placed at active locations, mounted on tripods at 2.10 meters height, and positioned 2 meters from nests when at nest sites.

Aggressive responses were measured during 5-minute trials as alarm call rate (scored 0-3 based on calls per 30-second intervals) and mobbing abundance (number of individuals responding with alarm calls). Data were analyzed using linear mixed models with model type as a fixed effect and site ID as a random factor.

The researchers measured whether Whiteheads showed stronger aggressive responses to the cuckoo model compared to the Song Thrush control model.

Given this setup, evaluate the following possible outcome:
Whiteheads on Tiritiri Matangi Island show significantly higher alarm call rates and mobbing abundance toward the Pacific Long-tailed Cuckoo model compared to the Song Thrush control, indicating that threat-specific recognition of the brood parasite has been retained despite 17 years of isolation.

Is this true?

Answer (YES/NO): NO